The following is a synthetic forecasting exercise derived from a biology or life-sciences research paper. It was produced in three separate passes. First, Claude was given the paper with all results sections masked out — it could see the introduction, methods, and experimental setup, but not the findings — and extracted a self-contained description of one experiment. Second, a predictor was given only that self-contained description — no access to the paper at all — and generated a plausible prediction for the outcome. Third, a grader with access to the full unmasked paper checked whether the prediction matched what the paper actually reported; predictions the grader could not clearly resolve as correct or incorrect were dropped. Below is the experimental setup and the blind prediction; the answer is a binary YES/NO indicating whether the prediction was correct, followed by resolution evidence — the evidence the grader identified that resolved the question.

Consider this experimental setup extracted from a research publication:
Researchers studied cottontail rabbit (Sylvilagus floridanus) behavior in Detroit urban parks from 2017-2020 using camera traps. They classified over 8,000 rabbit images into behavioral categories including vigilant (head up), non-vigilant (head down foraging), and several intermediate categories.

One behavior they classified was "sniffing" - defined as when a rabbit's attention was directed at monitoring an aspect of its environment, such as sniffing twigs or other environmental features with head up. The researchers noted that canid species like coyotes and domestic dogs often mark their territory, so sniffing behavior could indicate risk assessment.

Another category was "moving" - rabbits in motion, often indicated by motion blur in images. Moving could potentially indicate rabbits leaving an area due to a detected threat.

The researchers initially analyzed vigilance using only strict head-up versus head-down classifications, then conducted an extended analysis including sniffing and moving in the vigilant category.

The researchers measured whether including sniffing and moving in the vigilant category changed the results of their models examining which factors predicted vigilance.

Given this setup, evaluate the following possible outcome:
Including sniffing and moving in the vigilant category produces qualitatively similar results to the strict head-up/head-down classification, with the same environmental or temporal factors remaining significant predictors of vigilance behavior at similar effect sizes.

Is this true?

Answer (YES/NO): YES